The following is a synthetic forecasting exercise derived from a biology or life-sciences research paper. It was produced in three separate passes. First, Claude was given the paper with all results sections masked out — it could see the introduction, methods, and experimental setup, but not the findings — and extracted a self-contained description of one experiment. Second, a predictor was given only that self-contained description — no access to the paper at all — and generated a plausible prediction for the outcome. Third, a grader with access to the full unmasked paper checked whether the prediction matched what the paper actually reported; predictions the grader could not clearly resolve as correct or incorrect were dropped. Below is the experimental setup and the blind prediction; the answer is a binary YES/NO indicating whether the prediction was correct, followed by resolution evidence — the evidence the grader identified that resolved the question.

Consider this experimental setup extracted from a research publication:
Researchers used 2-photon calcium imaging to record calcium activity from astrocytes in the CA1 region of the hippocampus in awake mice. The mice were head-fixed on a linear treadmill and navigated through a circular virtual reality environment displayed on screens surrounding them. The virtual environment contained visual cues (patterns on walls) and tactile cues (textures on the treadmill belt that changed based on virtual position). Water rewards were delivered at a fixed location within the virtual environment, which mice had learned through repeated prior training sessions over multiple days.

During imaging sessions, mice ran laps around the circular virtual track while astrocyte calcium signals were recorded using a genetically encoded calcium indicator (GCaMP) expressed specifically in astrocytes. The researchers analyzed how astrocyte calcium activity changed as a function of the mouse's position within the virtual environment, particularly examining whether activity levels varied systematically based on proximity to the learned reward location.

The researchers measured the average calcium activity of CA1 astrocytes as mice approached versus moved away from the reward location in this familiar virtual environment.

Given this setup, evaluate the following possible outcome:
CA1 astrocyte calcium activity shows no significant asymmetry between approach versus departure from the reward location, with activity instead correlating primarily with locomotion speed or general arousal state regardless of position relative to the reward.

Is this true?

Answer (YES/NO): NO